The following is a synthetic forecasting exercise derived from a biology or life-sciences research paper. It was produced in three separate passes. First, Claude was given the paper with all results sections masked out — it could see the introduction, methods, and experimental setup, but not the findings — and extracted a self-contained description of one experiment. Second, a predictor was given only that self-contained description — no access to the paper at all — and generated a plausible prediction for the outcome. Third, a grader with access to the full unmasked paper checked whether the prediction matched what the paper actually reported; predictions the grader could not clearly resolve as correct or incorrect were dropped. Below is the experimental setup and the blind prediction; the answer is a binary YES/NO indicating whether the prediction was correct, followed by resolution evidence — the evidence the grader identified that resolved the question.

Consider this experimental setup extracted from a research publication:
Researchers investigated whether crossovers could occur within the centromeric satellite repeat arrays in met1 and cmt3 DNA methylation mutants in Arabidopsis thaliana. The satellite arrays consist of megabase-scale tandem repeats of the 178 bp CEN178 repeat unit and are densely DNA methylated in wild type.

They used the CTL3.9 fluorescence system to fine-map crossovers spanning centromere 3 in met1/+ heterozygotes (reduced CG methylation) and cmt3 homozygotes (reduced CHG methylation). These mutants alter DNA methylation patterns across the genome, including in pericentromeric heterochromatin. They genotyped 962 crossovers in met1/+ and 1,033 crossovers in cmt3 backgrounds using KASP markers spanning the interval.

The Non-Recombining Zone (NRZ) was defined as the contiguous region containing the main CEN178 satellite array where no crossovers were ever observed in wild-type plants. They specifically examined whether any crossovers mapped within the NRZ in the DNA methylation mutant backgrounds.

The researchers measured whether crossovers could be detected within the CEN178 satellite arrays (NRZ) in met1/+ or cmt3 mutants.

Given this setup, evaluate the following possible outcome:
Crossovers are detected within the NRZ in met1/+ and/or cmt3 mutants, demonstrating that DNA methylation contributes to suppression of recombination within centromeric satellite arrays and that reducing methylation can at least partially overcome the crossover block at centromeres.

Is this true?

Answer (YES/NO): NO